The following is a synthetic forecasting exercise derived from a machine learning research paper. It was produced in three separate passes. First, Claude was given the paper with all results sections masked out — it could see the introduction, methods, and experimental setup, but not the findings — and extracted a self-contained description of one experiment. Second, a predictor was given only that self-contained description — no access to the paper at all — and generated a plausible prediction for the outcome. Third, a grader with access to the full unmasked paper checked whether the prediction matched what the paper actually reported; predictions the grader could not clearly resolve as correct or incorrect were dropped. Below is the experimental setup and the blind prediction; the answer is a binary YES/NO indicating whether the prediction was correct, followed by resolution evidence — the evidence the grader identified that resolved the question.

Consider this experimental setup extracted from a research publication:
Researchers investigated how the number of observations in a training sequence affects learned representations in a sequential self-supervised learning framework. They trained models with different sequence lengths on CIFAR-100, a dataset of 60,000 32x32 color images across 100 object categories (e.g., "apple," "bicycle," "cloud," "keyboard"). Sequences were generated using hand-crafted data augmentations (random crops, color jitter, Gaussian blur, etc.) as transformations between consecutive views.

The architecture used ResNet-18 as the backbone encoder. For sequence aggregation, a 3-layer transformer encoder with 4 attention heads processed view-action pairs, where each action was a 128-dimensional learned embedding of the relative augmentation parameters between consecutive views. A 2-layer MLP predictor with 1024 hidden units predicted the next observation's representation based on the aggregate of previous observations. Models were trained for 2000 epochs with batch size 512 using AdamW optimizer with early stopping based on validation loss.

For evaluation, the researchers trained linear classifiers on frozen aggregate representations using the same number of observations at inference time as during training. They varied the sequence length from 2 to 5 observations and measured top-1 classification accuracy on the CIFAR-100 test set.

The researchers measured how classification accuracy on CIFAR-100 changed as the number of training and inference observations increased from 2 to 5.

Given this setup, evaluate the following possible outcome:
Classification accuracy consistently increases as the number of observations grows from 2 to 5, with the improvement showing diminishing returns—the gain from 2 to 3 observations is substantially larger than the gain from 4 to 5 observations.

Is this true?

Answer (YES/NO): NO